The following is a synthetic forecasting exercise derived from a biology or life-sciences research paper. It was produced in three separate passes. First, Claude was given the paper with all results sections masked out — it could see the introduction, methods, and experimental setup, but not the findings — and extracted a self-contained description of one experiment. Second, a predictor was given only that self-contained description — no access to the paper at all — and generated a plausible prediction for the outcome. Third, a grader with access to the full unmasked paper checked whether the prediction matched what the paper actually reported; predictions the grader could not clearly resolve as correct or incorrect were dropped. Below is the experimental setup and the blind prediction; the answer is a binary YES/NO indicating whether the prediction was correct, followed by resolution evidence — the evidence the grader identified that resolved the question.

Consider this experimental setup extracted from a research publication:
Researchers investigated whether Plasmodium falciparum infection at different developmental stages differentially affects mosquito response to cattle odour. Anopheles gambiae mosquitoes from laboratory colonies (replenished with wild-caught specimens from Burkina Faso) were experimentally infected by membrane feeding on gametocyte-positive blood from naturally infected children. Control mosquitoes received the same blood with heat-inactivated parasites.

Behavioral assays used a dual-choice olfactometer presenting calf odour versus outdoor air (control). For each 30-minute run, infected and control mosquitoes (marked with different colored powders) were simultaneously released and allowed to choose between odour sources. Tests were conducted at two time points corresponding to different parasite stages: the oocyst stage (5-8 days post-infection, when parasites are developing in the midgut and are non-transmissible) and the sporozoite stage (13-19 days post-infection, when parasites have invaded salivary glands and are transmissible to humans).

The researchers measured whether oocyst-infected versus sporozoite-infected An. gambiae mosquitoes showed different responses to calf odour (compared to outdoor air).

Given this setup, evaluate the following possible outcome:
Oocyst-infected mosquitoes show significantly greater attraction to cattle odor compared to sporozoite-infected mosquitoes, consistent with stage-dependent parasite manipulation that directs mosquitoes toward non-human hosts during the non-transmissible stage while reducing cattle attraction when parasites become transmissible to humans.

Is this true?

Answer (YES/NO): NO